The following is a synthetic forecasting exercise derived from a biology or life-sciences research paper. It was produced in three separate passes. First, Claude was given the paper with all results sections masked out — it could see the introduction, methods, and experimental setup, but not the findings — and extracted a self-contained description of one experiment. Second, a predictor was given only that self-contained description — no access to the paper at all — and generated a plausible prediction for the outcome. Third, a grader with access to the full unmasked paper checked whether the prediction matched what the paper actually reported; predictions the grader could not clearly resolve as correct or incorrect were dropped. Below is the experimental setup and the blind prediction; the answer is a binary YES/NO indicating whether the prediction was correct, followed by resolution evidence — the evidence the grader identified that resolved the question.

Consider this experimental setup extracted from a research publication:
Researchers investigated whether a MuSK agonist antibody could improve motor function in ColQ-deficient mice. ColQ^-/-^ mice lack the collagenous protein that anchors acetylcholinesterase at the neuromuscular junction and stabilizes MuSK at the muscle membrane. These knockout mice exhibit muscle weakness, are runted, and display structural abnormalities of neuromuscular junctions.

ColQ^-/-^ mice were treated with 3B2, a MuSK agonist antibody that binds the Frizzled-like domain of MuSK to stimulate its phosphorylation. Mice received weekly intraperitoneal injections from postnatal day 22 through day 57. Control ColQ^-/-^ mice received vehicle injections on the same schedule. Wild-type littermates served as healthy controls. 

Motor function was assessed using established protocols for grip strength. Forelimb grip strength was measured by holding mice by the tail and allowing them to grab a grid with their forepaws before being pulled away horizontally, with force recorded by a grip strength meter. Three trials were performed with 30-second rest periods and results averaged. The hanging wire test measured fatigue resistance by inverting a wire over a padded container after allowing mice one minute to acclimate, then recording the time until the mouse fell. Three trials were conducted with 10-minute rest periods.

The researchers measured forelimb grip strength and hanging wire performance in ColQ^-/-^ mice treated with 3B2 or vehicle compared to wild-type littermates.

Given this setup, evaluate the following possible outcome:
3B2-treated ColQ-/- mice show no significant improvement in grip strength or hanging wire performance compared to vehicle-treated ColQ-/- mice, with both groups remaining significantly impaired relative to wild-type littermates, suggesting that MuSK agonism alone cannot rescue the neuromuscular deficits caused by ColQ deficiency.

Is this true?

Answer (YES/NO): YES